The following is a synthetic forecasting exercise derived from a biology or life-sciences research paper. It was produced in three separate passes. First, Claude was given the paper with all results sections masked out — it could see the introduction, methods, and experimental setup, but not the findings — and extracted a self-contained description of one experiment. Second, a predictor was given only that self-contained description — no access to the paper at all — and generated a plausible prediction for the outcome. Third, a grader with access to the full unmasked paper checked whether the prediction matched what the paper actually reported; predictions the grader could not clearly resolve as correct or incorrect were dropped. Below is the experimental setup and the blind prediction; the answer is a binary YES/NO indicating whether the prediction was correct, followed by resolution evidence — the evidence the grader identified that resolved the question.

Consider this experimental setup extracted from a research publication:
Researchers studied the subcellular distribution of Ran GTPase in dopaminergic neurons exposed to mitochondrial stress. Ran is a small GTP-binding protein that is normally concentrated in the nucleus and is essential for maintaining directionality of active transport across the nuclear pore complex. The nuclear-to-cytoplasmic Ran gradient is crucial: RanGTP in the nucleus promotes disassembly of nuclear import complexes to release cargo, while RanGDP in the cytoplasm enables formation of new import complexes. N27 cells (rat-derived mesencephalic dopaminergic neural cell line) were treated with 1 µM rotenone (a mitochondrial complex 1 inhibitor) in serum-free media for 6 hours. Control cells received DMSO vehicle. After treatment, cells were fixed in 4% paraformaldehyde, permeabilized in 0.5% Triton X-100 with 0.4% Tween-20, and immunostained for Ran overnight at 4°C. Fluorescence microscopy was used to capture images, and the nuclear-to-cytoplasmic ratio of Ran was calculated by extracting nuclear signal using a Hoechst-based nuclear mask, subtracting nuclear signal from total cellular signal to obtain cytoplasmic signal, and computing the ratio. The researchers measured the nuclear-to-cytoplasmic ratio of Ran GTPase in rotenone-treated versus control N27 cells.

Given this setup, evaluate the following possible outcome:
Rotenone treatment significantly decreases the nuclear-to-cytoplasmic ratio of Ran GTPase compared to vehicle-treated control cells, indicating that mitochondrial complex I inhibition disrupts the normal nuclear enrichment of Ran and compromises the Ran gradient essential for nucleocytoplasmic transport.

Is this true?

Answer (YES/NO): YES